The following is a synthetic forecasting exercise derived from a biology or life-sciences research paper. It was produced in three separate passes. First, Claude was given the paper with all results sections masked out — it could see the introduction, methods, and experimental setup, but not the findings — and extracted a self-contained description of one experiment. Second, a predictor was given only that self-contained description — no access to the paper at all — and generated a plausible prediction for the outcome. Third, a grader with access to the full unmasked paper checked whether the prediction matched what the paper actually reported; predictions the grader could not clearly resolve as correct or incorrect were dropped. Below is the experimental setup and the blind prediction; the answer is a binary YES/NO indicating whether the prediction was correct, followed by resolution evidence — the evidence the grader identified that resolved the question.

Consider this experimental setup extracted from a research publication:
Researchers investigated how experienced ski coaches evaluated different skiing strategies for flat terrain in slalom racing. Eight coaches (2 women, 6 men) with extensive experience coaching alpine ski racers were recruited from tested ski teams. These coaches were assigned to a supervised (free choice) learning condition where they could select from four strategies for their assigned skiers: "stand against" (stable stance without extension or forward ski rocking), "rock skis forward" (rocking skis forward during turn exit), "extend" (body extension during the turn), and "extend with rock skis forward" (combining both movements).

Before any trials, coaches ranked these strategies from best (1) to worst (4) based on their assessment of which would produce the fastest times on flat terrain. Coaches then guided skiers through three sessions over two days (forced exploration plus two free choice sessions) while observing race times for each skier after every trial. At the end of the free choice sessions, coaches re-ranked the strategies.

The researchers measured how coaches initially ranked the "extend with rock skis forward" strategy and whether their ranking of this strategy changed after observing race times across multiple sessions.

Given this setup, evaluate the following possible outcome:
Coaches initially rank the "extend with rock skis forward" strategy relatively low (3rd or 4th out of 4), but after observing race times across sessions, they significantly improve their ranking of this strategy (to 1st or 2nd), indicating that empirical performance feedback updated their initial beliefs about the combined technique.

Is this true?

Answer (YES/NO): NO